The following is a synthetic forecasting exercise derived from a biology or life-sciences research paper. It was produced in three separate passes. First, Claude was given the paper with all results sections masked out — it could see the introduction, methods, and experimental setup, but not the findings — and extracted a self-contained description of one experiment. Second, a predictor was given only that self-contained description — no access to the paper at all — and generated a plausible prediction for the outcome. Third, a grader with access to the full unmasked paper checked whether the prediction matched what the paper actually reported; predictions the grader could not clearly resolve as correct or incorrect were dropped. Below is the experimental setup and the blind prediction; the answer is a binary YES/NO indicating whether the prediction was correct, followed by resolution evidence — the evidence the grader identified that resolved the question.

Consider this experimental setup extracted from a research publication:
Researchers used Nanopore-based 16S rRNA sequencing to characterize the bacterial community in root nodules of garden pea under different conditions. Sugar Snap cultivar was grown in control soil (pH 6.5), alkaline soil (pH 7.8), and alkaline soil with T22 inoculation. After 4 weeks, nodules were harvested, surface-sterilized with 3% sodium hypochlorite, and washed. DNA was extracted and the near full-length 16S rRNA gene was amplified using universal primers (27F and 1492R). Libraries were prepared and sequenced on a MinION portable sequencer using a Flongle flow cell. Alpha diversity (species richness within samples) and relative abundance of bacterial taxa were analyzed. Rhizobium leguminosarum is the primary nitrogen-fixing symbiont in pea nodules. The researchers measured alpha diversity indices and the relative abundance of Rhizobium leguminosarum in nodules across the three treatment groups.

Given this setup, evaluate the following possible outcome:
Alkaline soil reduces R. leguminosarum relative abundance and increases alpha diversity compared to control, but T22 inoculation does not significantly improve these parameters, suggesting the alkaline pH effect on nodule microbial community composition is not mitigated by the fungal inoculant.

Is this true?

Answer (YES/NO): NO